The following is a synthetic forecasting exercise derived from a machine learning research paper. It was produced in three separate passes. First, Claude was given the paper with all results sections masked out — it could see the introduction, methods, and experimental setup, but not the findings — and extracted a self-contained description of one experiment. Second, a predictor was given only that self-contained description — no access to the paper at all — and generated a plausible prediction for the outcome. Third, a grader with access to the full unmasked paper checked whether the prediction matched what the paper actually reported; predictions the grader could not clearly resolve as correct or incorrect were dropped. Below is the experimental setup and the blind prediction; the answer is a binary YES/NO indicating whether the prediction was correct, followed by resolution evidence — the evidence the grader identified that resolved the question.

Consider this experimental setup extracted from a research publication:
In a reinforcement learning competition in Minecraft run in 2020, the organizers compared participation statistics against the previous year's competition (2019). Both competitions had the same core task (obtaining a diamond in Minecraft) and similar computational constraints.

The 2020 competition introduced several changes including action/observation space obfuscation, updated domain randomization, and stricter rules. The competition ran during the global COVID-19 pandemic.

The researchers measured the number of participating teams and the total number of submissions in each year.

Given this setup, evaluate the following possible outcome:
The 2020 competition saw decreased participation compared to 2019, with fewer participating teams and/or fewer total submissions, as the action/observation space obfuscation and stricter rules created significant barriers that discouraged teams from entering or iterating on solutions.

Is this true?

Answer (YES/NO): NO